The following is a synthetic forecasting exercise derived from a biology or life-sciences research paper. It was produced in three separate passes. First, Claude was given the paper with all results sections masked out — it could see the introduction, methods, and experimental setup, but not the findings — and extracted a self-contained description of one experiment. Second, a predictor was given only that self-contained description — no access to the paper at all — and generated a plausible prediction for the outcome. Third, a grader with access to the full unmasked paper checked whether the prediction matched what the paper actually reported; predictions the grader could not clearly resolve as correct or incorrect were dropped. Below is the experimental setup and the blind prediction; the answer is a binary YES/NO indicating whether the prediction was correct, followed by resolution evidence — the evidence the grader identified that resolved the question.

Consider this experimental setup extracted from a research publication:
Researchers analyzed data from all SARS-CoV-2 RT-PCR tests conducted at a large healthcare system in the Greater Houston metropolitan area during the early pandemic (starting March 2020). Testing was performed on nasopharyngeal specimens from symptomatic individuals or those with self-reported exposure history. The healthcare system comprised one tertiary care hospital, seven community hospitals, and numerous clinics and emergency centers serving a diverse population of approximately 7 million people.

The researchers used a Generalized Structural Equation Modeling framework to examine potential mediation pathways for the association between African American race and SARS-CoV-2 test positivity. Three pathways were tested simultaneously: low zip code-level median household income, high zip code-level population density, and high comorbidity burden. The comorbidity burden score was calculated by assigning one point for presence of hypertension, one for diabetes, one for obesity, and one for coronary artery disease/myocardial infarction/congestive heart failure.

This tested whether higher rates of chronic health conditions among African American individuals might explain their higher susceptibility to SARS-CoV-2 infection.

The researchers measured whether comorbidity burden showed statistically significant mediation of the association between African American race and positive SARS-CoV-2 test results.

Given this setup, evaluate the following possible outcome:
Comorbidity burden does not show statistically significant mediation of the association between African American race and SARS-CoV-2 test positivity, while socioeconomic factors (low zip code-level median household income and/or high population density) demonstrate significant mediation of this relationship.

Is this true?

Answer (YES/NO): YES